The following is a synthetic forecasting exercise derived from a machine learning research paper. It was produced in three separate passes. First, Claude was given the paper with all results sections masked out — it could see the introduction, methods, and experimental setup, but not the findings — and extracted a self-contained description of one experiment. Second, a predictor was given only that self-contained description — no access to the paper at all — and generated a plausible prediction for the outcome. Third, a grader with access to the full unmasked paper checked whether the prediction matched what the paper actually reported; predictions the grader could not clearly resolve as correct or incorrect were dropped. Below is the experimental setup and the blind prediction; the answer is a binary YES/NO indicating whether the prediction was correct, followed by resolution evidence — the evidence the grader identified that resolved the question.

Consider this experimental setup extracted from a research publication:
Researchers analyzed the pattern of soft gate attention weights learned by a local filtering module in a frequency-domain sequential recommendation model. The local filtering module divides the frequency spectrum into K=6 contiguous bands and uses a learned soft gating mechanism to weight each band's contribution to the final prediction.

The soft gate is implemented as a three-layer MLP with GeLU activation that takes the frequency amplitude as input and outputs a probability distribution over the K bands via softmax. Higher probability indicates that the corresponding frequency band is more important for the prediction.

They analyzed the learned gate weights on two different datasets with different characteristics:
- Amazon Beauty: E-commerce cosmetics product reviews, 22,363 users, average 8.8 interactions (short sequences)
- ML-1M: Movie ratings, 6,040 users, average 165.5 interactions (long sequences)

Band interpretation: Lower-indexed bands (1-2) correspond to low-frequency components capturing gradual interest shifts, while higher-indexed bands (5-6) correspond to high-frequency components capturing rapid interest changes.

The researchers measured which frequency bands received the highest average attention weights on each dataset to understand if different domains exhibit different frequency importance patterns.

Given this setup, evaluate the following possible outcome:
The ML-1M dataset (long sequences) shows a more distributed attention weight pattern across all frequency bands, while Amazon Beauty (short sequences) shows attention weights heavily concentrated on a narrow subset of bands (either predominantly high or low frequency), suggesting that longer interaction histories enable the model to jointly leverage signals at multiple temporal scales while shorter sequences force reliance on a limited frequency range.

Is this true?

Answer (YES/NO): NO